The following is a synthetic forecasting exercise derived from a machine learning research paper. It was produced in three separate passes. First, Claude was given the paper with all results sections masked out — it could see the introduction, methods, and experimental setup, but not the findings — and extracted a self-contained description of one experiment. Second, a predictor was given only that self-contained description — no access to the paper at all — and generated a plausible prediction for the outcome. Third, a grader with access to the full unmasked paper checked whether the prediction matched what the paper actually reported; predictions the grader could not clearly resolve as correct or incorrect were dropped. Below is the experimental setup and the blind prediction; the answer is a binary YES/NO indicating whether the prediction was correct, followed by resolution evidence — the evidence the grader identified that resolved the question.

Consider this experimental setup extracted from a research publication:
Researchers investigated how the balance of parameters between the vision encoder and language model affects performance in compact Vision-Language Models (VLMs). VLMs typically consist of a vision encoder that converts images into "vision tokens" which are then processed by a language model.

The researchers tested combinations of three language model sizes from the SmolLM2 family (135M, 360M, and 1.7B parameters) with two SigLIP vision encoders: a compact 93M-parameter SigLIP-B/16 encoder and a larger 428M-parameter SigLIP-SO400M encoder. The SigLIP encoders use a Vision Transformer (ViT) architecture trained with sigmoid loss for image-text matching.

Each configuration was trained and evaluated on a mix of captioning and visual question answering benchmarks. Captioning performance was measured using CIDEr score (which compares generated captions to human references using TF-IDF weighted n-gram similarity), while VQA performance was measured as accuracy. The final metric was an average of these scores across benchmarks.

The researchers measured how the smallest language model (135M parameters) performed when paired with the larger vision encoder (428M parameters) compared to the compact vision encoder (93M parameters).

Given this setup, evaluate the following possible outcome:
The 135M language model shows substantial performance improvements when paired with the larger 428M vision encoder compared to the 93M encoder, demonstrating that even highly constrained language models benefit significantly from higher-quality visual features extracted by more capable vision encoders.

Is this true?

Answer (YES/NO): NO